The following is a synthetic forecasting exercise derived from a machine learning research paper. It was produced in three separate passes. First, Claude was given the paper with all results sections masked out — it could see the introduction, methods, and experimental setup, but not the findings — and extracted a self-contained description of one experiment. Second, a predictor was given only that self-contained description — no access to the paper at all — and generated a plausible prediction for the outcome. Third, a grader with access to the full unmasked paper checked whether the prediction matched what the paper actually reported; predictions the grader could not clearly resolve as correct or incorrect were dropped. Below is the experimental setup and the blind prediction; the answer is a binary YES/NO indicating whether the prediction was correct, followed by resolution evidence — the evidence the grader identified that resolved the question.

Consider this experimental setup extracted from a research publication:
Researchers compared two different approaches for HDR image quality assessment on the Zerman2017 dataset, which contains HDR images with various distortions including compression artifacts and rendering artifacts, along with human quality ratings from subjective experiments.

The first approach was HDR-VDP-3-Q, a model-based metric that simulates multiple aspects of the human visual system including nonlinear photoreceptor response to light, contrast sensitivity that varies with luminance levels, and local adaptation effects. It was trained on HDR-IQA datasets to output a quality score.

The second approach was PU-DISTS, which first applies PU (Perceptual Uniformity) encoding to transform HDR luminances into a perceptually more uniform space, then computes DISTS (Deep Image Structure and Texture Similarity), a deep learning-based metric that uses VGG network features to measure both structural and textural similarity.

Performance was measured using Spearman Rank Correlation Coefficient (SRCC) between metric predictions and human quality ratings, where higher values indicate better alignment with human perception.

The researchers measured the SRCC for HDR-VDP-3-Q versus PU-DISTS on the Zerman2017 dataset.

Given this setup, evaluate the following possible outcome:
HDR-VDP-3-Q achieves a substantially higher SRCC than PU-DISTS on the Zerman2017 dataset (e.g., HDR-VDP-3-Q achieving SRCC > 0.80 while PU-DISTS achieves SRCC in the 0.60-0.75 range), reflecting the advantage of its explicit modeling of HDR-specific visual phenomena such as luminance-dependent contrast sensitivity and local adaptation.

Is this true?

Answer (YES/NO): NO